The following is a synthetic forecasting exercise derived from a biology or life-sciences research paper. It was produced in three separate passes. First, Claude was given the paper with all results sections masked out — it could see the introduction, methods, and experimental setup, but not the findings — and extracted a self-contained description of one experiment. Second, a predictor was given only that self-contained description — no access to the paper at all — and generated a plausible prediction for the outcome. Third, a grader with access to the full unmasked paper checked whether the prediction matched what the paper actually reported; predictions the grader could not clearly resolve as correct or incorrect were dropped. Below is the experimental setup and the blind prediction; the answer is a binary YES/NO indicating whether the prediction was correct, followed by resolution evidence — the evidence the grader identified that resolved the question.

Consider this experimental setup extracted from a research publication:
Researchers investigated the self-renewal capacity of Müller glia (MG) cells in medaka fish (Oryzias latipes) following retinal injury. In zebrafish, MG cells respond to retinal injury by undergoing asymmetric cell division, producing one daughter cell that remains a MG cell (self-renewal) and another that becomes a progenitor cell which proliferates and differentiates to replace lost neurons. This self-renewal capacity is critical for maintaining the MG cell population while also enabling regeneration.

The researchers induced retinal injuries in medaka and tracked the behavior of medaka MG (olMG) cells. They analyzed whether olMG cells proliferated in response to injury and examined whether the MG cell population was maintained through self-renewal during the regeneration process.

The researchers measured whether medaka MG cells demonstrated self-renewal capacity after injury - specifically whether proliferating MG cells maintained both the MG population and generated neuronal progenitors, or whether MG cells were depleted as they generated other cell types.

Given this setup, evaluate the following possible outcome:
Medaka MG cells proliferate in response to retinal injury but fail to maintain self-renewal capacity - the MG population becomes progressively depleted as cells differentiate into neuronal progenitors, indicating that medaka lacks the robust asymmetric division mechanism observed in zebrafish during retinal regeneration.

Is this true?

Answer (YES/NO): YES